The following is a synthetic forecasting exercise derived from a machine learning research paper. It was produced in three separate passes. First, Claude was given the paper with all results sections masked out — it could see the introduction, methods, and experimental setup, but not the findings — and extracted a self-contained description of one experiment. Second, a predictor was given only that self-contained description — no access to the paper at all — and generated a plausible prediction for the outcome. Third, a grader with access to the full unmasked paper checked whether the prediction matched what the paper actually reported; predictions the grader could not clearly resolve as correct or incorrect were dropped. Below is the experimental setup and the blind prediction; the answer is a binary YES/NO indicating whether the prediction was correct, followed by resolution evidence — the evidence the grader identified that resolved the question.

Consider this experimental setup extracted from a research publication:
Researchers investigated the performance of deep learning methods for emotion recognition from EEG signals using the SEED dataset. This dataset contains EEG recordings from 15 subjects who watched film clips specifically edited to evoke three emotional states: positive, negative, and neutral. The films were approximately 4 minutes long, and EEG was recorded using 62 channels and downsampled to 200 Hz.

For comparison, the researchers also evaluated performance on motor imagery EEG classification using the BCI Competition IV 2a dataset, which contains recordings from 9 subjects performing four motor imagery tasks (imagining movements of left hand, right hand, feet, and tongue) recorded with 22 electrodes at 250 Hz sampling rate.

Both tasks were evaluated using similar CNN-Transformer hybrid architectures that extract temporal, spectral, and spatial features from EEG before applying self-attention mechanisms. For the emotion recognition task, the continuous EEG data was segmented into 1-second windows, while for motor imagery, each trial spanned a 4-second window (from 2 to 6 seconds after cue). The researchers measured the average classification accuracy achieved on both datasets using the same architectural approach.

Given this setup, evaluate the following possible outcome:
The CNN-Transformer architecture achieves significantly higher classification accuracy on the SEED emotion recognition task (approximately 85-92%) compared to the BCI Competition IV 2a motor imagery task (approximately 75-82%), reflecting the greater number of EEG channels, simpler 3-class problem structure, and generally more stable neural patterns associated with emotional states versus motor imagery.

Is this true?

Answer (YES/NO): NO